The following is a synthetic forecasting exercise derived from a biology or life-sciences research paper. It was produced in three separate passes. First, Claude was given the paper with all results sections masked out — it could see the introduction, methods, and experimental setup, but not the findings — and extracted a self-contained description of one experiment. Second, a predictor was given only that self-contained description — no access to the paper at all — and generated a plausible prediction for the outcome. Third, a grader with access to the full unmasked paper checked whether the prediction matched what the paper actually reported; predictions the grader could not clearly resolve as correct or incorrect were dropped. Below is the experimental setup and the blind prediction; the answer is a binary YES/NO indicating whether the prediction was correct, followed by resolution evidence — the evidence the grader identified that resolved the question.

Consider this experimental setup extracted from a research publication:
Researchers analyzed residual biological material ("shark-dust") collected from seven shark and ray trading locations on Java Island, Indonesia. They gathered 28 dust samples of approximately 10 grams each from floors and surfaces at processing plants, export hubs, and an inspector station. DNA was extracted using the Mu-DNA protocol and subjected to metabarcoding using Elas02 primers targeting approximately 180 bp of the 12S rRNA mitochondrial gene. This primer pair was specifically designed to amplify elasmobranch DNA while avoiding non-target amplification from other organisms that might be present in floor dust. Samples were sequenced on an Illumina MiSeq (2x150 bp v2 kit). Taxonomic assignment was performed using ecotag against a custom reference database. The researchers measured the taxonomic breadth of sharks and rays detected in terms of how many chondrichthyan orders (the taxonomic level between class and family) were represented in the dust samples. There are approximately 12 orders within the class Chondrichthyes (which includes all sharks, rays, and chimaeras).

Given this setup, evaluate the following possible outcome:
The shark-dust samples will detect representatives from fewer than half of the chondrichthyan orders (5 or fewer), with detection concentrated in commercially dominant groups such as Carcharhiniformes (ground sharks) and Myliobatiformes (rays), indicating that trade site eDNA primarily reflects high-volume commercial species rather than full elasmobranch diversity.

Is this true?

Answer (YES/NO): NO